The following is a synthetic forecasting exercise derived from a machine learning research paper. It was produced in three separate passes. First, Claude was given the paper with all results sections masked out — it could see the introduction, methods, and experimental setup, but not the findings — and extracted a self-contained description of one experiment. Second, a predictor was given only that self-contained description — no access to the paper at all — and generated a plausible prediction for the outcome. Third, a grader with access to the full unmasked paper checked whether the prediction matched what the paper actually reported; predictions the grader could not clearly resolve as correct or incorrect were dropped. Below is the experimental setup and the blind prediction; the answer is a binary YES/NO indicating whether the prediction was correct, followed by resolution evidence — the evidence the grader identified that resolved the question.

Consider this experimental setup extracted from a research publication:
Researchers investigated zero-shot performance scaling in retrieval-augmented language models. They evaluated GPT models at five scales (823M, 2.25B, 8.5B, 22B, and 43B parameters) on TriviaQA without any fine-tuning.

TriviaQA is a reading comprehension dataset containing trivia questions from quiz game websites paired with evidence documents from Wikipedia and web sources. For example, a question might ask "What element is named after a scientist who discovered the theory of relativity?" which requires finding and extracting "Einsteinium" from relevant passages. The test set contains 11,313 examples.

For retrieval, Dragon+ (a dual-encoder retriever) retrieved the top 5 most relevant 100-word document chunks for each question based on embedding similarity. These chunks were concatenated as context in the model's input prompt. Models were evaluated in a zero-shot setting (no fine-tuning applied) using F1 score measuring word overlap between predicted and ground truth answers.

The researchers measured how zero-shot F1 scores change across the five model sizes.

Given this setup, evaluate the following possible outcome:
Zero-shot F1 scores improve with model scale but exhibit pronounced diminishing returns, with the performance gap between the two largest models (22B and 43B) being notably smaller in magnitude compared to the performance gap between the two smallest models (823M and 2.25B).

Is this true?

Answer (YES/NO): NO